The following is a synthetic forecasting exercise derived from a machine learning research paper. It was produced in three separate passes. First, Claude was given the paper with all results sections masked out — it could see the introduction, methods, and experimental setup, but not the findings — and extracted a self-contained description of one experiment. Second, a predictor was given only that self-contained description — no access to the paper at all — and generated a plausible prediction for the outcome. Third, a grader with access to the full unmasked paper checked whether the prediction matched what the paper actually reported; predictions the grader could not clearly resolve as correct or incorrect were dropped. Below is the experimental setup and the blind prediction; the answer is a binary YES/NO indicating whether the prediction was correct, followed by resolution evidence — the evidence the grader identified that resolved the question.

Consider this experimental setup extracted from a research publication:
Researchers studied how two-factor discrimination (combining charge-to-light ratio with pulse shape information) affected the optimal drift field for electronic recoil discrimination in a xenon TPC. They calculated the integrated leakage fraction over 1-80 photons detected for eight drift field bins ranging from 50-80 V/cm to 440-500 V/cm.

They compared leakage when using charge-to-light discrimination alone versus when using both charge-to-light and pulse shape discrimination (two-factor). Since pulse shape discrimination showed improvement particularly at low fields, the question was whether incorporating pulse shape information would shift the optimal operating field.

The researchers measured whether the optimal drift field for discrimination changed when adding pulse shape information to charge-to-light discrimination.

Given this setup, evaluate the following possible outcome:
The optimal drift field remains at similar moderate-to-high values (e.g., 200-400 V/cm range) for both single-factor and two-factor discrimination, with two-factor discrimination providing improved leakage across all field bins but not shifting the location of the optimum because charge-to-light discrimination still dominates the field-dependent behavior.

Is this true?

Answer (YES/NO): NO